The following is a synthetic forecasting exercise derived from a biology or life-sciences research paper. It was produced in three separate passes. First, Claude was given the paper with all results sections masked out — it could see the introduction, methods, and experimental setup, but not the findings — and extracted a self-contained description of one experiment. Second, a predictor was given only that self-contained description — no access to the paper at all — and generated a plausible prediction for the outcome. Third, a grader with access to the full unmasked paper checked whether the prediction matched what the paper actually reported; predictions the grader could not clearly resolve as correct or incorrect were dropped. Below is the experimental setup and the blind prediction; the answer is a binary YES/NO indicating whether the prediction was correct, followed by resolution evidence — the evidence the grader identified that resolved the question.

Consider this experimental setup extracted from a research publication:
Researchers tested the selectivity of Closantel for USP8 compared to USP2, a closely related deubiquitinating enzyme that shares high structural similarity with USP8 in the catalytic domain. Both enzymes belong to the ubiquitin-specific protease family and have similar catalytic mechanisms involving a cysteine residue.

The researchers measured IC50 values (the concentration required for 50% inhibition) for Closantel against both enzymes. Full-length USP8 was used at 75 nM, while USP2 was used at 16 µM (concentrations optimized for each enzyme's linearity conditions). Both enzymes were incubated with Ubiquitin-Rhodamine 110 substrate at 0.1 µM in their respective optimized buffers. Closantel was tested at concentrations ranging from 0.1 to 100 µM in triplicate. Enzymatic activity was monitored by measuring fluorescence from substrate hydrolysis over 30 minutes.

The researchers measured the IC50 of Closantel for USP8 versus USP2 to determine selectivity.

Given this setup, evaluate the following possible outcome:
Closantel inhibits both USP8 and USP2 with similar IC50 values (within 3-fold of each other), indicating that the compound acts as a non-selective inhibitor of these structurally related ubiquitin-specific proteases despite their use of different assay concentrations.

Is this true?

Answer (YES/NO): NO